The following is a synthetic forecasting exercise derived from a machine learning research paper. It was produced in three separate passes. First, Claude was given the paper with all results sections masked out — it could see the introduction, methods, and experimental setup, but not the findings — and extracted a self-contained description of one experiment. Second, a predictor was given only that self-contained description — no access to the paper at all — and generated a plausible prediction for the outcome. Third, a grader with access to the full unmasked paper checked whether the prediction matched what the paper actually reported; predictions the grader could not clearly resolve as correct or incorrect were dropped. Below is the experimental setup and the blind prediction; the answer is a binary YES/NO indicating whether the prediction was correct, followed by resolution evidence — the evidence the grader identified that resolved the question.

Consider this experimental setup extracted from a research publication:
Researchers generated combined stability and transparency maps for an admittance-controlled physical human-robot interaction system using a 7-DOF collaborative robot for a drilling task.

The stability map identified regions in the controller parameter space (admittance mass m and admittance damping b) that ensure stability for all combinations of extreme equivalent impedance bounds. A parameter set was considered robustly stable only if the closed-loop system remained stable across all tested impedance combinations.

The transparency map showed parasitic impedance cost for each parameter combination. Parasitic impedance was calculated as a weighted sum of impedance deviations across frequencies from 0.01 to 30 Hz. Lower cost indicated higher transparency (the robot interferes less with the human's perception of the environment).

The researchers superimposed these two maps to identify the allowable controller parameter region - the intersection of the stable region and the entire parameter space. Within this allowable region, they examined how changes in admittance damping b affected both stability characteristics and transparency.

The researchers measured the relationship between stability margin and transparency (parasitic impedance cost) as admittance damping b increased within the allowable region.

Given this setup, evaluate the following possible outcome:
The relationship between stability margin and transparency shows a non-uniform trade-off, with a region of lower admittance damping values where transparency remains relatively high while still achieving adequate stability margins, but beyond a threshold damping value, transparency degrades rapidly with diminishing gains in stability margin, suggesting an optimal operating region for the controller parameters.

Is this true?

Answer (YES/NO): NO